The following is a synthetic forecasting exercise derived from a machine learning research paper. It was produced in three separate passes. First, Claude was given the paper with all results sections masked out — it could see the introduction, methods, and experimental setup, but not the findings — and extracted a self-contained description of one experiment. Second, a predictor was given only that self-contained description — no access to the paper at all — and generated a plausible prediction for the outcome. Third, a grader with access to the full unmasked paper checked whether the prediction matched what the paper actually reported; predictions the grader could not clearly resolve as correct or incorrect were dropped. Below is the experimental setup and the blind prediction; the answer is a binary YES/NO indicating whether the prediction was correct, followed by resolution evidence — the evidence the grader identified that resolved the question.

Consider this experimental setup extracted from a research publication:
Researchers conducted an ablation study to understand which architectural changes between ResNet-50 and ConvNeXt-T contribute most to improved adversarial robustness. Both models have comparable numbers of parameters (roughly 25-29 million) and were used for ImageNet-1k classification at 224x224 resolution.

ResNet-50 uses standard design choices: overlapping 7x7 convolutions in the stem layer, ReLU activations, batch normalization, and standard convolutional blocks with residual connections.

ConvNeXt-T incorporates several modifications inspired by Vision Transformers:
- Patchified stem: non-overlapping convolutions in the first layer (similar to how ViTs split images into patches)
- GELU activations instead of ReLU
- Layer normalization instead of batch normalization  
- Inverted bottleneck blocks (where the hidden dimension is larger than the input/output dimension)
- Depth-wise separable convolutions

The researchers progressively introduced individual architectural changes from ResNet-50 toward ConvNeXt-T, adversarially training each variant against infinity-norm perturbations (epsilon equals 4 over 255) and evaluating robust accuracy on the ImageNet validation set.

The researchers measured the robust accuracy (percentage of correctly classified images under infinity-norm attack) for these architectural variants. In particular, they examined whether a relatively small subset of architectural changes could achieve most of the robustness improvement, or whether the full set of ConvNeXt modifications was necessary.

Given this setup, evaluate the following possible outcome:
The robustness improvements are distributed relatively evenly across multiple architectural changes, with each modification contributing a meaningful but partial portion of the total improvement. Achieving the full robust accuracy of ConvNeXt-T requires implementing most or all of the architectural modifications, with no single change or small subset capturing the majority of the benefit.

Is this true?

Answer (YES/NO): NO